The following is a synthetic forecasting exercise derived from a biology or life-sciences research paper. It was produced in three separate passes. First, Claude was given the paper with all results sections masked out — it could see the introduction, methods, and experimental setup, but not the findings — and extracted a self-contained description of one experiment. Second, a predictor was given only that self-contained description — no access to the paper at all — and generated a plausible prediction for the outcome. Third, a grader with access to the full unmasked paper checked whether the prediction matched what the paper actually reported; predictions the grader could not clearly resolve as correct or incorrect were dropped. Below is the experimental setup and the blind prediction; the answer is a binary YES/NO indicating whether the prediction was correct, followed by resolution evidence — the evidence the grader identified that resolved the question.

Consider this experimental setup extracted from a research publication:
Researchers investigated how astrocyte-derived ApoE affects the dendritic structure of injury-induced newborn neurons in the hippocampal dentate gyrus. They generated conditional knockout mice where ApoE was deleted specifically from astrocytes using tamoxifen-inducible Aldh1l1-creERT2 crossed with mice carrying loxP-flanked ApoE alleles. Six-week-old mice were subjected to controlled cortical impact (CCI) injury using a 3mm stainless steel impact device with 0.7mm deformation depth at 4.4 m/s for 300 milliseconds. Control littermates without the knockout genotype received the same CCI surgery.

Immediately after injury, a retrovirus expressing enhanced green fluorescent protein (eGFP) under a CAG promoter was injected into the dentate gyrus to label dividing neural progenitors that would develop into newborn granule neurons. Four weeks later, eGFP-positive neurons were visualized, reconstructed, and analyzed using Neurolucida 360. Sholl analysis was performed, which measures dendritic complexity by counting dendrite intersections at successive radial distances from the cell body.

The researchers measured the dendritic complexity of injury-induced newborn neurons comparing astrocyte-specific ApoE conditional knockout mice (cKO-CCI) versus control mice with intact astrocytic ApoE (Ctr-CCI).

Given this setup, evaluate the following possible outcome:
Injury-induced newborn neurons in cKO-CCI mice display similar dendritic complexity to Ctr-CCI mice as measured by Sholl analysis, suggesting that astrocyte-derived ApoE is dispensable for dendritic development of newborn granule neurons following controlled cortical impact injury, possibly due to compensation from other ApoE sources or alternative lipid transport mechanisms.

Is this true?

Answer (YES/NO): NO